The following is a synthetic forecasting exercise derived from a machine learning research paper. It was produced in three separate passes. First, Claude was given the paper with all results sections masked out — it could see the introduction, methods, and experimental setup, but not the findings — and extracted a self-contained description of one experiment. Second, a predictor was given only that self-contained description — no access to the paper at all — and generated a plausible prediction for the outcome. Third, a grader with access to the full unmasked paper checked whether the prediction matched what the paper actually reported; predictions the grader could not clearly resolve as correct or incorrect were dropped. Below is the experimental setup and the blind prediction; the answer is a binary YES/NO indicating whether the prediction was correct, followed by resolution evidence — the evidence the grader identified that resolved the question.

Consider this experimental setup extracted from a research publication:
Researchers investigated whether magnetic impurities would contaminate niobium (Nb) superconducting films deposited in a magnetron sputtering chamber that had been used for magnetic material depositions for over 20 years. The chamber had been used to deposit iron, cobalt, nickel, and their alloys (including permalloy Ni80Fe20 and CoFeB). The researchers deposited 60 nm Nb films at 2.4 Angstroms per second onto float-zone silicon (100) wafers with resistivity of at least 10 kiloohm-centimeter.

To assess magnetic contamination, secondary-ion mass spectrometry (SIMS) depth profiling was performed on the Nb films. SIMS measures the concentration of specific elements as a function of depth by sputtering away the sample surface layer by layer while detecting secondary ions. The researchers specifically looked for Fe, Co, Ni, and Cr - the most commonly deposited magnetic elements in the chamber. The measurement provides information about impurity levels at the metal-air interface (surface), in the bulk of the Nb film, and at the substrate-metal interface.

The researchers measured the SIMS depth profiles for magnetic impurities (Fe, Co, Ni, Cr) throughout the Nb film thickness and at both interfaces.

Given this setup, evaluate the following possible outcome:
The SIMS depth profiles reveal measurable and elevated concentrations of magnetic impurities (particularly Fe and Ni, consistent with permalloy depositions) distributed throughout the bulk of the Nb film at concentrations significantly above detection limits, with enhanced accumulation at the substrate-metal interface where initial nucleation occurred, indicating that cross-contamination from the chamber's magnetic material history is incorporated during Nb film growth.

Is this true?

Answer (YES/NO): NO